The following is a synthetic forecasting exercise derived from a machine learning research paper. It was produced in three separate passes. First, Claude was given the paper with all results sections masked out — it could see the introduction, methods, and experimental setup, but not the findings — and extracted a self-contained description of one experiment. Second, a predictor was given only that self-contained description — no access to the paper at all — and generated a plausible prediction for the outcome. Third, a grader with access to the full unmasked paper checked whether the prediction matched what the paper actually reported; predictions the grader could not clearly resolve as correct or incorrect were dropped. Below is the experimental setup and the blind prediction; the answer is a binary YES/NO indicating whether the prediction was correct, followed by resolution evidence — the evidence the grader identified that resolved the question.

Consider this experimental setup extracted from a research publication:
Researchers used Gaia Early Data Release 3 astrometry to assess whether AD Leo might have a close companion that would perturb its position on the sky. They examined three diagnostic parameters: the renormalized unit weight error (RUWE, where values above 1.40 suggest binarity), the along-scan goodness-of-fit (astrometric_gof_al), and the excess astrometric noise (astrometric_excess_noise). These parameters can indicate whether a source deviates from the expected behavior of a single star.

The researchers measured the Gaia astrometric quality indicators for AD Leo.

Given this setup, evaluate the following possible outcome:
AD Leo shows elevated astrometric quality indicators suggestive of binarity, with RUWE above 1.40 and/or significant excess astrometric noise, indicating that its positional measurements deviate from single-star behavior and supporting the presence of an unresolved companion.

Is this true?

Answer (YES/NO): NO